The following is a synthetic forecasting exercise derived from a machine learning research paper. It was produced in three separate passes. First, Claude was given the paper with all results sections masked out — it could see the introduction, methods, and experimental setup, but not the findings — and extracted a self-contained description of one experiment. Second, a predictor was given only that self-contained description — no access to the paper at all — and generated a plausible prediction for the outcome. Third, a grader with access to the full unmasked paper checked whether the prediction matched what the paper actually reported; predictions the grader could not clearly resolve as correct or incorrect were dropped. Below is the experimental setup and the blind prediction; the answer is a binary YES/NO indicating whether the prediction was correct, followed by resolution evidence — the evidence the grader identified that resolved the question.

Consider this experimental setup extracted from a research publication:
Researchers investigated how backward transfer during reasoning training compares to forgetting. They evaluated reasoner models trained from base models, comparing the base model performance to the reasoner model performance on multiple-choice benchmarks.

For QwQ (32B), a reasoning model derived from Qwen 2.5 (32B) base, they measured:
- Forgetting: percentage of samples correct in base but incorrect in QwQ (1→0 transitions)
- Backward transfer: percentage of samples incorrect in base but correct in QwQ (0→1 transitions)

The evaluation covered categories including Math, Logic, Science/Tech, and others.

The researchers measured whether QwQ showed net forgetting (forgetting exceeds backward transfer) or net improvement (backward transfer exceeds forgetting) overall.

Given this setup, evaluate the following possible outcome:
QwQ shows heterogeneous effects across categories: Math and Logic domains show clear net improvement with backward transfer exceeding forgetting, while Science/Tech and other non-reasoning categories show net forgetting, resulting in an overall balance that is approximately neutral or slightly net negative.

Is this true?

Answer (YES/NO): NO